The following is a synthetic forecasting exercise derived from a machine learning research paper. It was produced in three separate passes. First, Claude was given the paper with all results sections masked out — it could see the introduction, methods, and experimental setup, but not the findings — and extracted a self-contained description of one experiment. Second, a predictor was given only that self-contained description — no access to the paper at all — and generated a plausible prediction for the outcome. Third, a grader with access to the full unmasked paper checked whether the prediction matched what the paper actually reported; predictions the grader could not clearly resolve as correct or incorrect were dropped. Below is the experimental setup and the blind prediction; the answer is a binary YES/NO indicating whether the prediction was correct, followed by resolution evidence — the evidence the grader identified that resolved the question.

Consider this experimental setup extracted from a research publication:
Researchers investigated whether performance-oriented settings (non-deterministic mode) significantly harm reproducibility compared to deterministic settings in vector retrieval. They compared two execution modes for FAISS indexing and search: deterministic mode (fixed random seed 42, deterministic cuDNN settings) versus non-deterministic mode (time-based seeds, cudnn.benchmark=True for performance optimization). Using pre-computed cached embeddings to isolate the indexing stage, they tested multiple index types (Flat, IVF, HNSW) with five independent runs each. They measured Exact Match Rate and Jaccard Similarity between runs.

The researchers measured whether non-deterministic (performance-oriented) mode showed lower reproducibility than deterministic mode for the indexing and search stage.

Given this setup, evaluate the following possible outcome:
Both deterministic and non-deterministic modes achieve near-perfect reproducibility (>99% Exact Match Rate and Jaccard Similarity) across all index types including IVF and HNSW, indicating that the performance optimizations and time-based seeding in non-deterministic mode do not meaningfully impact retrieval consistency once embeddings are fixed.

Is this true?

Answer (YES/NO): YES